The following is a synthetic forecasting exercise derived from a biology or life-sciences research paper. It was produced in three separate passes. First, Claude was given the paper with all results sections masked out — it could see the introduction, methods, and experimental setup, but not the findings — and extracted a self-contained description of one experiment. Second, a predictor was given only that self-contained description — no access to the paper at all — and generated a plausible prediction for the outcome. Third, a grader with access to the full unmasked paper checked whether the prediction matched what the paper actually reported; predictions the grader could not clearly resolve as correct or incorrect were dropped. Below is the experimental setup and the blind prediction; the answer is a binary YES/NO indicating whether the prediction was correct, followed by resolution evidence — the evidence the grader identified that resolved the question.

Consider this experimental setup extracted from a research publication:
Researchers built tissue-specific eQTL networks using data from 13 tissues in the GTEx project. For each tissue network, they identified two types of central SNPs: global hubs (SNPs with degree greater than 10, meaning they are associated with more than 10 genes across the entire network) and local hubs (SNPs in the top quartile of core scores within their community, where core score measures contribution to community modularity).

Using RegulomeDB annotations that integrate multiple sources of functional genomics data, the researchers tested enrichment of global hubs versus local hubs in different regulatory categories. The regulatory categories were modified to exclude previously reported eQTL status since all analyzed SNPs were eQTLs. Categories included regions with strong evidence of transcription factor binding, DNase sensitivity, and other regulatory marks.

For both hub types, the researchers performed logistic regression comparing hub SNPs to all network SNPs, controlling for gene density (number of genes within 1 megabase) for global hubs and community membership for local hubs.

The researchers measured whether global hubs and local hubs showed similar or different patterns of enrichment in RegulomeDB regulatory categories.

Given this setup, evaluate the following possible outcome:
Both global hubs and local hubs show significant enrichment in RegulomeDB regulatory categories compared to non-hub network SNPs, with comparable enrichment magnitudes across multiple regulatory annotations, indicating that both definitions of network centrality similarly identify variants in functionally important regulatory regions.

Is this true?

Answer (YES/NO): NO